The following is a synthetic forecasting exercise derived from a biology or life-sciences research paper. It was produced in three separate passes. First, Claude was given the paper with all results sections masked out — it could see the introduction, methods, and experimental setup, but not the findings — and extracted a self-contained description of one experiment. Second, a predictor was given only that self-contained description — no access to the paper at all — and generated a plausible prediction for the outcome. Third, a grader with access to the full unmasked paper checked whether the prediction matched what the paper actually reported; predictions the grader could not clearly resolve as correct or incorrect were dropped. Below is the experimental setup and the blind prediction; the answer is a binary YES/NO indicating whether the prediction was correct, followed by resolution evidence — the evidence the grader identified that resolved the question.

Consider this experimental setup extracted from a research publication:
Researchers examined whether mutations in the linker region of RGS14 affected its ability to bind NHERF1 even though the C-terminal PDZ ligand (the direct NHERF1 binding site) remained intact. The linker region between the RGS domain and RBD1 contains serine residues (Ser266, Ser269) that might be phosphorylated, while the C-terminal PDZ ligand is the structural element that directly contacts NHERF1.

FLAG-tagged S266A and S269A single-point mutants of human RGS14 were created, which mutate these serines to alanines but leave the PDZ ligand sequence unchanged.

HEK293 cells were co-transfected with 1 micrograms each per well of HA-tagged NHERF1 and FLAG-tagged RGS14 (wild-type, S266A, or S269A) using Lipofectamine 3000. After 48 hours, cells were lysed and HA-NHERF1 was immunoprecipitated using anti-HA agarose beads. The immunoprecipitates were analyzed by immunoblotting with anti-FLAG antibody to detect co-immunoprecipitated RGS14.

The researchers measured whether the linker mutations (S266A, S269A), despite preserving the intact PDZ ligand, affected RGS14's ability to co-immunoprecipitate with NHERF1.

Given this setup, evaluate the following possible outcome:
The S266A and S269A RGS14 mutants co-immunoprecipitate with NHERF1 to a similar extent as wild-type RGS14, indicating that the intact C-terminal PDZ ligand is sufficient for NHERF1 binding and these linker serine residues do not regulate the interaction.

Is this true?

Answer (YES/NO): NO